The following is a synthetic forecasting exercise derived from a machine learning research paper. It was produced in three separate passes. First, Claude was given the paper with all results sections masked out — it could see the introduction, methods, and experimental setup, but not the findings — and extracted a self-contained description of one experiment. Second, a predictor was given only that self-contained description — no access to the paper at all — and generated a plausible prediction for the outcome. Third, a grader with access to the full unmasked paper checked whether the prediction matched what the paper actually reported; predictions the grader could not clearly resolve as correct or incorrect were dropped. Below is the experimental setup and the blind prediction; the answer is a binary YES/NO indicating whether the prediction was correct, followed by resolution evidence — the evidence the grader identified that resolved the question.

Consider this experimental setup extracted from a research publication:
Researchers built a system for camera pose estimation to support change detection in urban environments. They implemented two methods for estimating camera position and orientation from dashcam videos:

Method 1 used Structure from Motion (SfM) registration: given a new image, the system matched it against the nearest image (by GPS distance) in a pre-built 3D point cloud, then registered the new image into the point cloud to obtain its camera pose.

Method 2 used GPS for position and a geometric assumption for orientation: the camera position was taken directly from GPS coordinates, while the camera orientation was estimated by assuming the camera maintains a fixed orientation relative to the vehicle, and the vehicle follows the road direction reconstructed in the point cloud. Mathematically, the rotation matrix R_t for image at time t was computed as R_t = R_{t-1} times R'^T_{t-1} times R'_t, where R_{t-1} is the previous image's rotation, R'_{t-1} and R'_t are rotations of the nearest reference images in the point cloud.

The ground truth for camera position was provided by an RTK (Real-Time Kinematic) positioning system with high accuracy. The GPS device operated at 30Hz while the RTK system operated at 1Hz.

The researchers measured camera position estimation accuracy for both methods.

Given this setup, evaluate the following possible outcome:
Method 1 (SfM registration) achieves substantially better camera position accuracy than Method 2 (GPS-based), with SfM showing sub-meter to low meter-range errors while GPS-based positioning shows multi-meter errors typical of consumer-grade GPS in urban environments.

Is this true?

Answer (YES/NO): NO